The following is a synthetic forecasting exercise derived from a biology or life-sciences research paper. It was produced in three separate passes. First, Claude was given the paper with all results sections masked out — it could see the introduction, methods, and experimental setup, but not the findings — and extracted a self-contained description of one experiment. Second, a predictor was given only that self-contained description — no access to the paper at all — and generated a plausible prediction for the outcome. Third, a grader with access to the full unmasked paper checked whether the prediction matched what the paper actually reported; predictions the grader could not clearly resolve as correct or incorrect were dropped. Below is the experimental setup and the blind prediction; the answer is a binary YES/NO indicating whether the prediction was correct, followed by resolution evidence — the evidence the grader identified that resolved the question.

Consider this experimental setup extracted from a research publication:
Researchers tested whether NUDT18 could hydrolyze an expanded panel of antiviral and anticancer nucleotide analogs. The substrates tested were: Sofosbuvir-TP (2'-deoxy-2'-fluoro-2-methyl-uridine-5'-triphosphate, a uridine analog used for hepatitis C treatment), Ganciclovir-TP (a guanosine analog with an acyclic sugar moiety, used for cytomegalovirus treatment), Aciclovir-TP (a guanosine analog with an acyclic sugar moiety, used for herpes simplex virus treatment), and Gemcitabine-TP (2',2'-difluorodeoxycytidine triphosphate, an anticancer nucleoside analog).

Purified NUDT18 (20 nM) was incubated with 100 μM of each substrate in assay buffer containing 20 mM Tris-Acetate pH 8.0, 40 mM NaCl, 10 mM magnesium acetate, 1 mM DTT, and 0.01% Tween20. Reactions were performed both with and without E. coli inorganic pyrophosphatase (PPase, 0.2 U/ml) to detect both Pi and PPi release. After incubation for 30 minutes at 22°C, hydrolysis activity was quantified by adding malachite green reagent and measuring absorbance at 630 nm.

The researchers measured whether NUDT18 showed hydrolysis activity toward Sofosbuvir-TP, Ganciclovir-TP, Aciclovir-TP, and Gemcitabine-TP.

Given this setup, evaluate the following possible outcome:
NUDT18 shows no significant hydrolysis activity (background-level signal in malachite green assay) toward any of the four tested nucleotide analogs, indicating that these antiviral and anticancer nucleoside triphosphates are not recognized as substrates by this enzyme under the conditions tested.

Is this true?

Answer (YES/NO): NO